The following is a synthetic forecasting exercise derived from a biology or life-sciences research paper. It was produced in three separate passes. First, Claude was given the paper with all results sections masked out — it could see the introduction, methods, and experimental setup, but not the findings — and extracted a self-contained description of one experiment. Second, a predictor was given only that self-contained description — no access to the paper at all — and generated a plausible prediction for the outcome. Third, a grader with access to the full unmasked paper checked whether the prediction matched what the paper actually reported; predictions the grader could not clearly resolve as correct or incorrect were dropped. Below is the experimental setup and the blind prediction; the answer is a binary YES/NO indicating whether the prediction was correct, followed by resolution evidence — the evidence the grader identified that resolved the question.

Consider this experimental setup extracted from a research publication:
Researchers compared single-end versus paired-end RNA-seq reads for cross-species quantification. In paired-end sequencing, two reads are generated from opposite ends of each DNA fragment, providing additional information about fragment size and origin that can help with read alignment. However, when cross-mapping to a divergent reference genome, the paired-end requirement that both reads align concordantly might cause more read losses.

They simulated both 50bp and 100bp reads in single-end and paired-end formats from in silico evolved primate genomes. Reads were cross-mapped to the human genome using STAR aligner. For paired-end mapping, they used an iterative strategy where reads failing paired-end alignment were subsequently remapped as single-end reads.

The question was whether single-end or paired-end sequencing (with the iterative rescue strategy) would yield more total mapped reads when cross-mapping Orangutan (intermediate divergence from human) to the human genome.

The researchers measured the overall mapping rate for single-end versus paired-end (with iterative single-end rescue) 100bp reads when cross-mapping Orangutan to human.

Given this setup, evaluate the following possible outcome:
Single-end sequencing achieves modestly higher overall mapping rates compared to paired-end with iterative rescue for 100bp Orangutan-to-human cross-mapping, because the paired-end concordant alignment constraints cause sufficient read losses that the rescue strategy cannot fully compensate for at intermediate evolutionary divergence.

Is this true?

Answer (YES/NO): NO